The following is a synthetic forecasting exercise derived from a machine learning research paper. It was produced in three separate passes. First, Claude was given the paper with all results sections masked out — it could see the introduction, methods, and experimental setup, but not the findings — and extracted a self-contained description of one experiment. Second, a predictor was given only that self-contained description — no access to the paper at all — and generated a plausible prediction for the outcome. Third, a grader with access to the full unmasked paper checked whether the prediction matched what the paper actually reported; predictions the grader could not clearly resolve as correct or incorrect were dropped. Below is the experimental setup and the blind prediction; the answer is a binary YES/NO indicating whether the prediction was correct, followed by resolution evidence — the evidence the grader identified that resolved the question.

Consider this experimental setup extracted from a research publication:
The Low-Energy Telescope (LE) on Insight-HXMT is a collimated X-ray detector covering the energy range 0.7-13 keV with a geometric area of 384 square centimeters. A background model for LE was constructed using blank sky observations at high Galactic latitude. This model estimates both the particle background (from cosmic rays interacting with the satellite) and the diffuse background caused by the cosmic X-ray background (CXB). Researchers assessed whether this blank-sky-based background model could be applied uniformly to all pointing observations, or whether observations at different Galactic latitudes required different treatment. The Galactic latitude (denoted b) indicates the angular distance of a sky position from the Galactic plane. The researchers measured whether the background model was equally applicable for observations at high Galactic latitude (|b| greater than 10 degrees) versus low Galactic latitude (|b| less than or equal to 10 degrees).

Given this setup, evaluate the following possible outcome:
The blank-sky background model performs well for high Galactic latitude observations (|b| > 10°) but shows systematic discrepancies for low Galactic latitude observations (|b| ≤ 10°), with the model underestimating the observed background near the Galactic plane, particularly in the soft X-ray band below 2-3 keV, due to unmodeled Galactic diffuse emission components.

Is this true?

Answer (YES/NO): NO